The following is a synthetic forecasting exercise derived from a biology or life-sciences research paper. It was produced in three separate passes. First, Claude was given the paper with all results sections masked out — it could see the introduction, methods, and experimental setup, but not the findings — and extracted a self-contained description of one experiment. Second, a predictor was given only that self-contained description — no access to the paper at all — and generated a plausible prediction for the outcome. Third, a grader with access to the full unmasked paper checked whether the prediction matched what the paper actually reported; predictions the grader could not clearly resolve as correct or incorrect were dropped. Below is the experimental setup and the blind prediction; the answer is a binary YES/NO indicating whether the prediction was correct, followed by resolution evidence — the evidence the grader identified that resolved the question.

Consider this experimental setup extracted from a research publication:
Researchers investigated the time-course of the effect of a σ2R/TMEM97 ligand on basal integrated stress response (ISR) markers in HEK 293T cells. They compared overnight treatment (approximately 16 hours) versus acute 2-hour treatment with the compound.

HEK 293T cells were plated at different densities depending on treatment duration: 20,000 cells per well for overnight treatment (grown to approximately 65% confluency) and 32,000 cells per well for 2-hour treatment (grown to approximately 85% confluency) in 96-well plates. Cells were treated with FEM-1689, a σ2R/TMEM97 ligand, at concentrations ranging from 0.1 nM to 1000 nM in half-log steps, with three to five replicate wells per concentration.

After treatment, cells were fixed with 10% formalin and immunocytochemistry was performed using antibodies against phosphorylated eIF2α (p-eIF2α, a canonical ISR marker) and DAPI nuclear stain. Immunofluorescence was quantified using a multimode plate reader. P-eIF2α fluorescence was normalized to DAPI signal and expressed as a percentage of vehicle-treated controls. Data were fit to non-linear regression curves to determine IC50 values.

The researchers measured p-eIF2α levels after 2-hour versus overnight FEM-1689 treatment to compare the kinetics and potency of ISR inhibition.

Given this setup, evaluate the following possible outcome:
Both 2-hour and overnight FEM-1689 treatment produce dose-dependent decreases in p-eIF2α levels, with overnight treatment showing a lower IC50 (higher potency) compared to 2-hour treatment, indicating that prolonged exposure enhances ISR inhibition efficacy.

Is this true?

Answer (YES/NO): YES